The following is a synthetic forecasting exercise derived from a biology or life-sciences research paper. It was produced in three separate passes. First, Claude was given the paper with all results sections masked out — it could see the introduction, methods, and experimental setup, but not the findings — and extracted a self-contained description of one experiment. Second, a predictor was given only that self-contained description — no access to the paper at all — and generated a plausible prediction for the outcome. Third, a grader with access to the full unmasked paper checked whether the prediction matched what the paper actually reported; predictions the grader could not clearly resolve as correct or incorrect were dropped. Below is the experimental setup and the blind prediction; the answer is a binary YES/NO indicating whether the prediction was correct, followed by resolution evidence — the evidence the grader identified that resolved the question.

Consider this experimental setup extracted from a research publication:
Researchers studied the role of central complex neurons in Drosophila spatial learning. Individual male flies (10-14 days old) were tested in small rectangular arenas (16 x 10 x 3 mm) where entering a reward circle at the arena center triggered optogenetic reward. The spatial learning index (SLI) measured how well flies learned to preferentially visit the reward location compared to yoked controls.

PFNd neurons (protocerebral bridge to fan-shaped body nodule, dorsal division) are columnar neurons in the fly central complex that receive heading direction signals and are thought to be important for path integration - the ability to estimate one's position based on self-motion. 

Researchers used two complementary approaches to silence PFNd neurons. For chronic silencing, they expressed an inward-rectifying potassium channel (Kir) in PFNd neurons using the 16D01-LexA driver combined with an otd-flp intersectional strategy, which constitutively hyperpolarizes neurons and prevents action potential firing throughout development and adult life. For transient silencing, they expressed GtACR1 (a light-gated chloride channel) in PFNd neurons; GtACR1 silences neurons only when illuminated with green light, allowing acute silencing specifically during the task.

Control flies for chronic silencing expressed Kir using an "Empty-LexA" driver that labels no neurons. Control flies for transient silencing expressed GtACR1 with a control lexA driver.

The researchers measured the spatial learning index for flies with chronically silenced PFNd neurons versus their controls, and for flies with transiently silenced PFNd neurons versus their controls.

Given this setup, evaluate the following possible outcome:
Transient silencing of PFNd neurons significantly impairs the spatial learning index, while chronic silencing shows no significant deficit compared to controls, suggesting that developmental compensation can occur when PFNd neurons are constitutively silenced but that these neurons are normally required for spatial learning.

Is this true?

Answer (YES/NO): NO